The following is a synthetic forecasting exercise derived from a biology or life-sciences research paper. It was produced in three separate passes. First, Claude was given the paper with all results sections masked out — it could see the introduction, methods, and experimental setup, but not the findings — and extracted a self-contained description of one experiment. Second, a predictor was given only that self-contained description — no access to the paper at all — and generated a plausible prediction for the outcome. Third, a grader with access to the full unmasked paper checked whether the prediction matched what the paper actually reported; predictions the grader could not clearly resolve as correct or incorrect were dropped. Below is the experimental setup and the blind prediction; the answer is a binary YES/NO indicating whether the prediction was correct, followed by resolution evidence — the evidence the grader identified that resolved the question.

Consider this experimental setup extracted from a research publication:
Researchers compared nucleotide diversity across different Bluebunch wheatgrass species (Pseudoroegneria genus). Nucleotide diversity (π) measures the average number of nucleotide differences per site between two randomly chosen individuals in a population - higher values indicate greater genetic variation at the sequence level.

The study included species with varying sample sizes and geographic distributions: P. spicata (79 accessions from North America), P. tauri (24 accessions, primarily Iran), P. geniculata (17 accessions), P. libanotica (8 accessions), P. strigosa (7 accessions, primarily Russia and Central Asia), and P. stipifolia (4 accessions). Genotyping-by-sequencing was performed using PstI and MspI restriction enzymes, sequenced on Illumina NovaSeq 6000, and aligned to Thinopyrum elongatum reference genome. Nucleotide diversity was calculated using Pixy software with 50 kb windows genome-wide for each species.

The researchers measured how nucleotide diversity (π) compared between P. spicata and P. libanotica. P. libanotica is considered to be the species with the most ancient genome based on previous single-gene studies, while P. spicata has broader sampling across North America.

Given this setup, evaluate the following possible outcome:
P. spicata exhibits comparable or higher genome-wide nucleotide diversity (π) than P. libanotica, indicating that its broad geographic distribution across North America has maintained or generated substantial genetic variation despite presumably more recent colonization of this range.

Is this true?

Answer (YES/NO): NO